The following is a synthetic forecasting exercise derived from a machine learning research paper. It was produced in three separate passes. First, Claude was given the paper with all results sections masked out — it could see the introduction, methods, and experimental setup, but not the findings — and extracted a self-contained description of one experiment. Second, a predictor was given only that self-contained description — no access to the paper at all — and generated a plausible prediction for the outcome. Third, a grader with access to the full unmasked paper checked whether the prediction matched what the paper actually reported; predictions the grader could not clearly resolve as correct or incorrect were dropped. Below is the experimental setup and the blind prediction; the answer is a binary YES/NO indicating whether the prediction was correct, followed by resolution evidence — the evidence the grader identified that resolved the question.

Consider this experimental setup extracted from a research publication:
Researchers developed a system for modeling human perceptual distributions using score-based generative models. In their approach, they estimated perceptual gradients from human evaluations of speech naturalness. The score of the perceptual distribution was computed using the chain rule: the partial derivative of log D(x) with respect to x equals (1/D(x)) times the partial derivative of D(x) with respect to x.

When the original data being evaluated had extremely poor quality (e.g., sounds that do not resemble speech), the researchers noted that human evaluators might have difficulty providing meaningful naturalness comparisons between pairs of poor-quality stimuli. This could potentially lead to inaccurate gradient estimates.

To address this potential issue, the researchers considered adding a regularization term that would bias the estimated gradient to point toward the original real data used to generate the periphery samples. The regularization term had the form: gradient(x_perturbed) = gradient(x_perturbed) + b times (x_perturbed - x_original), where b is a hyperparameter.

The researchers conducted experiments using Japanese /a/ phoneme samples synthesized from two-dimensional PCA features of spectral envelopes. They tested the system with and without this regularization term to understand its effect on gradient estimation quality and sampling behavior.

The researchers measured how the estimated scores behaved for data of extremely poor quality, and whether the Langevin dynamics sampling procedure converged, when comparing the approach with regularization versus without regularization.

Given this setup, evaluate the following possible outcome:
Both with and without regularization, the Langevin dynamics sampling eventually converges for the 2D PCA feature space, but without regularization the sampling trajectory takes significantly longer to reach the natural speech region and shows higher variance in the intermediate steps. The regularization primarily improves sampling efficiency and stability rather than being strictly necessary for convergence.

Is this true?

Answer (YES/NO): NO